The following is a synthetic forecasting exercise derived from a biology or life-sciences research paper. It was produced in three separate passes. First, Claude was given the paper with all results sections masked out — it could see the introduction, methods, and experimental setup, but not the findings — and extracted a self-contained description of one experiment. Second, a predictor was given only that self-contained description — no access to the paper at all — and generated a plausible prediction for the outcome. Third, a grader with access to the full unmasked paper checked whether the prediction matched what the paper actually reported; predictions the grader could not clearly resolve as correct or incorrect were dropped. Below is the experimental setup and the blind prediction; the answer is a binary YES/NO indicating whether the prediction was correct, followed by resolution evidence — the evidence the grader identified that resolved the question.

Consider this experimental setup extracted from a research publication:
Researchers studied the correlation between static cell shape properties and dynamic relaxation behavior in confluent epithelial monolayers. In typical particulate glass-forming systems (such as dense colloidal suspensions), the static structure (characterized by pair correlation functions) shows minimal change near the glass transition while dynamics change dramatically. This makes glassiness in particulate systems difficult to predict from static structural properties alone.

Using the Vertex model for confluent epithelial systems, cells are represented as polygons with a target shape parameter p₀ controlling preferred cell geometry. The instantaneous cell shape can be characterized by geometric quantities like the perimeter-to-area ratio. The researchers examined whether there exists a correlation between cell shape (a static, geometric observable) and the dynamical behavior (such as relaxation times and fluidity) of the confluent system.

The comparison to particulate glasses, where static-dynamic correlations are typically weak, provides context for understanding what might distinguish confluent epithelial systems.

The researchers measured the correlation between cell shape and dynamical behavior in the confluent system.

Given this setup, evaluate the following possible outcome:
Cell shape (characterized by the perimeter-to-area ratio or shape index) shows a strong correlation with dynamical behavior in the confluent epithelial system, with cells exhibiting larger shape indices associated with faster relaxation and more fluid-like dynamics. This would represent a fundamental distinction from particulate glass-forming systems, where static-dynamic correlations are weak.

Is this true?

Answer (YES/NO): YES